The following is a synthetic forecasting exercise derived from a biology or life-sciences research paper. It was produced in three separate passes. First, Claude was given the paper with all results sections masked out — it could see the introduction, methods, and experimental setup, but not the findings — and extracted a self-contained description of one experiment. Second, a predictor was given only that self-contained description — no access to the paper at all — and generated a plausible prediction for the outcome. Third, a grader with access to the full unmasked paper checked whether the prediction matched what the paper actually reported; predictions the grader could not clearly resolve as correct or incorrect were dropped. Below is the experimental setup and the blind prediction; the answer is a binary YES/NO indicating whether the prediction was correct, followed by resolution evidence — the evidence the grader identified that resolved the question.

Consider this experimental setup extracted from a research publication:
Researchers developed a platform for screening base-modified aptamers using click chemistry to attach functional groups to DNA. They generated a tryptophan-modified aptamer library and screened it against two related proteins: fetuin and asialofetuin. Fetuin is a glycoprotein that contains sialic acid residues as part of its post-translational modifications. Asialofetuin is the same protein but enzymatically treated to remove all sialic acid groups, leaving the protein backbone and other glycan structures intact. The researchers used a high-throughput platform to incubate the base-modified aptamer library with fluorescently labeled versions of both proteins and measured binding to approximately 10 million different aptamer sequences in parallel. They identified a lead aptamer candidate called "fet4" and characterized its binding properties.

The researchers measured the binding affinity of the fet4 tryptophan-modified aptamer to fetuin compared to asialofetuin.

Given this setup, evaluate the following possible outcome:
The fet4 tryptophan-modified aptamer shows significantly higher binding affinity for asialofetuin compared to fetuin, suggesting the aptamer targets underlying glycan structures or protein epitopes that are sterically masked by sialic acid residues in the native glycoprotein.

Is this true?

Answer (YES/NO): NO